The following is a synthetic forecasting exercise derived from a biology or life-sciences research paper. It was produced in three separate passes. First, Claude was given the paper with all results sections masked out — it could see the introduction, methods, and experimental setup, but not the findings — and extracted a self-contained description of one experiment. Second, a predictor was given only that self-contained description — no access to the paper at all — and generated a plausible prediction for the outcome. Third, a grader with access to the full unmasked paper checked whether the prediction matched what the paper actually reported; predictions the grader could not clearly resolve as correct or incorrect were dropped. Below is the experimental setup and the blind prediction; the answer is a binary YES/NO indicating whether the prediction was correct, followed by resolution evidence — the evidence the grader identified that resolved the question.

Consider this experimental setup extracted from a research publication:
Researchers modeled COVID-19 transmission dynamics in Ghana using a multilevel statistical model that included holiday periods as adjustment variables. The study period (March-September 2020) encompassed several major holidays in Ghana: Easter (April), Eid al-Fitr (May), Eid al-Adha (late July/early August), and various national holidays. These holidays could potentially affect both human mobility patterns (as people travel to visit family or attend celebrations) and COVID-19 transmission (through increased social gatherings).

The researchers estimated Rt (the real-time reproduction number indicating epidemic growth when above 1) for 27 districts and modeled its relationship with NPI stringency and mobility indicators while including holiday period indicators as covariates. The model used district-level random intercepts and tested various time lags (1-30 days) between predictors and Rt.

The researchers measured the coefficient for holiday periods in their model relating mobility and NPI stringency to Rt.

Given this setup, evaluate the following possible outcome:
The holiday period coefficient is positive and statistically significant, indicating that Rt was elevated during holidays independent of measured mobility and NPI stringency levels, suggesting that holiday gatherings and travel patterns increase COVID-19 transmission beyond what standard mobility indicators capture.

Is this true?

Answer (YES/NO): NO